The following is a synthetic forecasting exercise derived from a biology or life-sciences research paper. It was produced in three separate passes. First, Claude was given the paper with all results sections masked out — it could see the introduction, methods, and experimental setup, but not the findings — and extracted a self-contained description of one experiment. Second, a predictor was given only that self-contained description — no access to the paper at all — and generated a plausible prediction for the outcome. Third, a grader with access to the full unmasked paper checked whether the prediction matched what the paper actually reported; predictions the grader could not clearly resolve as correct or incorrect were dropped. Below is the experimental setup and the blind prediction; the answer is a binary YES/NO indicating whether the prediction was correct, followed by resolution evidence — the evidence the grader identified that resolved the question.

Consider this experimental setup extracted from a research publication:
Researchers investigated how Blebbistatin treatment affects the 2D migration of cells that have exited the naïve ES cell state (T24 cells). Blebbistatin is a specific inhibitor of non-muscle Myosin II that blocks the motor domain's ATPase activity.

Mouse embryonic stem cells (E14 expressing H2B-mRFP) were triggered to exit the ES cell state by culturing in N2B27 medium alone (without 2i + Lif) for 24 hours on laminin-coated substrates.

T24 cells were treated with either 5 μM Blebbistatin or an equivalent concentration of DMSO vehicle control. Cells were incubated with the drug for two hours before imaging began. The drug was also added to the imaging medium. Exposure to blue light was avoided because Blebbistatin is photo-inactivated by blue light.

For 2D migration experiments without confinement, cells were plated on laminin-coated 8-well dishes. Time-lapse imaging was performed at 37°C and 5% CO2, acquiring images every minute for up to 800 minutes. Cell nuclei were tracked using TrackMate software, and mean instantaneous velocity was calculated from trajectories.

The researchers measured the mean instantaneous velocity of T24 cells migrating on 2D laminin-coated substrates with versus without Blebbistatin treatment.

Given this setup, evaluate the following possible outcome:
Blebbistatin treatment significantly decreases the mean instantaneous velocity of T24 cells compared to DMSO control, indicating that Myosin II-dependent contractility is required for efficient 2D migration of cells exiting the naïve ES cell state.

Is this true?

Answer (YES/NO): NO